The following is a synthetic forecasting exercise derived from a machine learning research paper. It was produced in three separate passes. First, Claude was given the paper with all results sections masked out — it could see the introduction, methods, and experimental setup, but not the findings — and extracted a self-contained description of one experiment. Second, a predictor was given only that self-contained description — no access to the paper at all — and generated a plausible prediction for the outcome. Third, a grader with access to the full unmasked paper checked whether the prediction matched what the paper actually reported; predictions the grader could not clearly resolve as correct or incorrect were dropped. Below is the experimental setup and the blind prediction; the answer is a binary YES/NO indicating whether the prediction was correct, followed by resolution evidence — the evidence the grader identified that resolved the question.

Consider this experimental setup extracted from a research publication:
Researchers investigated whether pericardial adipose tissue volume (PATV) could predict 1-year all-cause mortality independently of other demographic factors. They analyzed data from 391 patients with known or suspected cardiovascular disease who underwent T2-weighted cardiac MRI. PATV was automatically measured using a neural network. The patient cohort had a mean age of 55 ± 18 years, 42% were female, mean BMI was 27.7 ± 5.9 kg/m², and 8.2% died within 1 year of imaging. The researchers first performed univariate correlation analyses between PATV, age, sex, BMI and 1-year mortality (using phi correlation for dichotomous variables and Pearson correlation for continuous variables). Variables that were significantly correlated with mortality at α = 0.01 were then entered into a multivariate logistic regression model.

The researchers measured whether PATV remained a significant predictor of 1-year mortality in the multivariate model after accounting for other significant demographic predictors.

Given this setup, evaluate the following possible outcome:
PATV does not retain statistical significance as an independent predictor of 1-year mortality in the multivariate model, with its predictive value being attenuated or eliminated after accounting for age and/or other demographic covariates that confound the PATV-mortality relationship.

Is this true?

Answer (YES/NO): NO